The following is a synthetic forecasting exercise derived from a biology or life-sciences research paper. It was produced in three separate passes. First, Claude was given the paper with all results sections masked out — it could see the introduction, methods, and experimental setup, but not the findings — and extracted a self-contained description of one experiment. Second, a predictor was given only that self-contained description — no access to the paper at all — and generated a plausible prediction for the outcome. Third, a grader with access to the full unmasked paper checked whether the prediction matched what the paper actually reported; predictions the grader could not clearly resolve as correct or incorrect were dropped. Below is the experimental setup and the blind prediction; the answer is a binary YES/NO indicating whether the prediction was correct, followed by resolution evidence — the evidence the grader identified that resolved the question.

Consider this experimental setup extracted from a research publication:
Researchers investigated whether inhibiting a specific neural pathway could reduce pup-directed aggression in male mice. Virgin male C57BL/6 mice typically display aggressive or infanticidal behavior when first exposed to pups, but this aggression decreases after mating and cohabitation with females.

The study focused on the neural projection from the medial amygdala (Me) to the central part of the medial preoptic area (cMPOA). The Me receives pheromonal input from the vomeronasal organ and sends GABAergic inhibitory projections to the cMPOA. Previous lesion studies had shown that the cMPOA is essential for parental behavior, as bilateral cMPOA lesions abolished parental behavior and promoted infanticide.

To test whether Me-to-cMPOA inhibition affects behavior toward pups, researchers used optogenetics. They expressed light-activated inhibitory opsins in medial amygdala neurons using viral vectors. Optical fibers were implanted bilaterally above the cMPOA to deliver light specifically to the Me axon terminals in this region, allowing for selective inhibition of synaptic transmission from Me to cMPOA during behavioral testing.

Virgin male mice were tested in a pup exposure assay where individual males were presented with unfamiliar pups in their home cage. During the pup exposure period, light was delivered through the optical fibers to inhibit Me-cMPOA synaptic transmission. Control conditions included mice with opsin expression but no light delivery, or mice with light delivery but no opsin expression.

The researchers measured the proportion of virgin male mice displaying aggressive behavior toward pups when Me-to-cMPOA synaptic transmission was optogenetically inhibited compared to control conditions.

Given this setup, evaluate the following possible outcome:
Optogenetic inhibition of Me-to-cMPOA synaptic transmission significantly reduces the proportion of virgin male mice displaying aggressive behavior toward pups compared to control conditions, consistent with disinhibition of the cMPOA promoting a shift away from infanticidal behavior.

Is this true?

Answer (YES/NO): YES